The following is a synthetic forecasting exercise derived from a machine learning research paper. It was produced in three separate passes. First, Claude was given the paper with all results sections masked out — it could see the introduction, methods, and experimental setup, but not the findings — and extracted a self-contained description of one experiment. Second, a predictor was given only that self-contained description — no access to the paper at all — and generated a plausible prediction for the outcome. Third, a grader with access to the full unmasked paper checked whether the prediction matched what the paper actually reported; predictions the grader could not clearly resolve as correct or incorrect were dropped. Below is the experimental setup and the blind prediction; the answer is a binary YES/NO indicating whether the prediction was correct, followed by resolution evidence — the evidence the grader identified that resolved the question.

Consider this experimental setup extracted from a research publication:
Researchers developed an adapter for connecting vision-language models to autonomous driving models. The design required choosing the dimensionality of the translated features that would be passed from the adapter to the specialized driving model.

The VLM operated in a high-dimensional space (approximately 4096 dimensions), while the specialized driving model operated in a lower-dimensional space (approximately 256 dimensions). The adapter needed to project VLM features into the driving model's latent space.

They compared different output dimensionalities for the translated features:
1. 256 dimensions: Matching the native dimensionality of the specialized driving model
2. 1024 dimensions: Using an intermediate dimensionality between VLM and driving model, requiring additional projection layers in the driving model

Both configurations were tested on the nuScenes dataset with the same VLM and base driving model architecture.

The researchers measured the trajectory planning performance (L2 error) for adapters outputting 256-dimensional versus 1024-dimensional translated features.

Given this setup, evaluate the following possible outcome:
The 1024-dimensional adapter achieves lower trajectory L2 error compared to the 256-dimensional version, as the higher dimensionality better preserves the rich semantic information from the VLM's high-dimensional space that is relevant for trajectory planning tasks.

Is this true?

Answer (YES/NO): YES